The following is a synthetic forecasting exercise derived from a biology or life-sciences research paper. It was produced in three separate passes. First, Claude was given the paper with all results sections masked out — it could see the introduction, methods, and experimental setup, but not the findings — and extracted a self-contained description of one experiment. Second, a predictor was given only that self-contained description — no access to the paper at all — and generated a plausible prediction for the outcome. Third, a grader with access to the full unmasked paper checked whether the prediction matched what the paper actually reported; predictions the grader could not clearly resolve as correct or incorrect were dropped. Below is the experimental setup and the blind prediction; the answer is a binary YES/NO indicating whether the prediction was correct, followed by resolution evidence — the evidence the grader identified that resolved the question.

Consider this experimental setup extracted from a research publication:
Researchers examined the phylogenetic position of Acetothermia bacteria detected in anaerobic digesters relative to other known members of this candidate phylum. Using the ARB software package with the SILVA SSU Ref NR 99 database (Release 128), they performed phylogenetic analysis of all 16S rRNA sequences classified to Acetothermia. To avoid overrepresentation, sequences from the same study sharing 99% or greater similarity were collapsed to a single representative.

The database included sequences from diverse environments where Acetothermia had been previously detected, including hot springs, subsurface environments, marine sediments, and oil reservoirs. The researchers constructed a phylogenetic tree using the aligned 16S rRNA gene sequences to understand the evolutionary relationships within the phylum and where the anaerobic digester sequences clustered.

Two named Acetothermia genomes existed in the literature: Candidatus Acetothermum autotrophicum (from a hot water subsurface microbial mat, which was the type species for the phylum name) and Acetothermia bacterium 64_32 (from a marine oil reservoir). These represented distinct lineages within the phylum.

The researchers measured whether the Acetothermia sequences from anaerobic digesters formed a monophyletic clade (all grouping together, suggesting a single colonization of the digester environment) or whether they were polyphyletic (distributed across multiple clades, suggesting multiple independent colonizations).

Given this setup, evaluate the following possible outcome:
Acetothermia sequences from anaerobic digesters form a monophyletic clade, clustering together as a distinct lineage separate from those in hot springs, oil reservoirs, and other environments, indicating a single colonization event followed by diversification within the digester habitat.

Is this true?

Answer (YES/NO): YES